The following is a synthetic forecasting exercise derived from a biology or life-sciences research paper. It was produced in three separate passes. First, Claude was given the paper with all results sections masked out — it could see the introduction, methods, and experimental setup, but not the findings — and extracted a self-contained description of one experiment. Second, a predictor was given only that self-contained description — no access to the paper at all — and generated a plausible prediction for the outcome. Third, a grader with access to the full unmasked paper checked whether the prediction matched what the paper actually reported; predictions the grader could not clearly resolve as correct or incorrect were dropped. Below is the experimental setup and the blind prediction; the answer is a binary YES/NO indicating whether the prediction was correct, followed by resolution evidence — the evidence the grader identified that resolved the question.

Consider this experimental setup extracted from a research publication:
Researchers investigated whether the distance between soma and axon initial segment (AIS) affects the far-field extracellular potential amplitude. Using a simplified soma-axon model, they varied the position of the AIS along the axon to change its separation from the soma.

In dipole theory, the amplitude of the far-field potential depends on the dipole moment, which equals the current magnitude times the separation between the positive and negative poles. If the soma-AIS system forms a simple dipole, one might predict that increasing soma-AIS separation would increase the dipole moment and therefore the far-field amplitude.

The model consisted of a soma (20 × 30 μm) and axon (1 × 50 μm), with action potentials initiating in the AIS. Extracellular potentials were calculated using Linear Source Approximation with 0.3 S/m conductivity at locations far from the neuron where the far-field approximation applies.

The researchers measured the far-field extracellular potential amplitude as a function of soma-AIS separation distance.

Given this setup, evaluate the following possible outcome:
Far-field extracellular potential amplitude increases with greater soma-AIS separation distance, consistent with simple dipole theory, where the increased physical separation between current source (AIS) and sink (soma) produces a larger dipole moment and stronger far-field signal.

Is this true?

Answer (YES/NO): NO